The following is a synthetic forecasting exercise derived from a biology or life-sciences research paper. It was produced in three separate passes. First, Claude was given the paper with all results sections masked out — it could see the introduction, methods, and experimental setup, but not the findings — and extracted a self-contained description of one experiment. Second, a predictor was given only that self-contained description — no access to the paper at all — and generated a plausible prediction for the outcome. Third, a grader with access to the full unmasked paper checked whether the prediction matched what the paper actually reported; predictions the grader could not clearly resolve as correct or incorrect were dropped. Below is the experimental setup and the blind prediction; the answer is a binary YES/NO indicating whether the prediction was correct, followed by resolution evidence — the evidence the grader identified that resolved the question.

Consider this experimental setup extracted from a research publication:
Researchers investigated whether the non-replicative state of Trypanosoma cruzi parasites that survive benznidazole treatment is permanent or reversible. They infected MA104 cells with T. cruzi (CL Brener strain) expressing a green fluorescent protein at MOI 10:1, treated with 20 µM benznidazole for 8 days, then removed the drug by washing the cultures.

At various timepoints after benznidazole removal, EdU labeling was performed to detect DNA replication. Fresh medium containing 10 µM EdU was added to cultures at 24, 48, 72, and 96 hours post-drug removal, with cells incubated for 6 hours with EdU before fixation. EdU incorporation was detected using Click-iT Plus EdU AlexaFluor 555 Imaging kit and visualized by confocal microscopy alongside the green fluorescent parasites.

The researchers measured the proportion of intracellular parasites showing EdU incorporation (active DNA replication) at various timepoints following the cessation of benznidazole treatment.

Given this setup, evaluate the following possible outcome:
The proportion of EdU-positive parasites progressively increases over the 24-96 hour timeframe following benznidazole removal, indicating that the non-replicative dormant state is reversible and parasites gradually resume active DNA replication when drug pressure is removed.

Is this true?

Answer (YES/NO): NO